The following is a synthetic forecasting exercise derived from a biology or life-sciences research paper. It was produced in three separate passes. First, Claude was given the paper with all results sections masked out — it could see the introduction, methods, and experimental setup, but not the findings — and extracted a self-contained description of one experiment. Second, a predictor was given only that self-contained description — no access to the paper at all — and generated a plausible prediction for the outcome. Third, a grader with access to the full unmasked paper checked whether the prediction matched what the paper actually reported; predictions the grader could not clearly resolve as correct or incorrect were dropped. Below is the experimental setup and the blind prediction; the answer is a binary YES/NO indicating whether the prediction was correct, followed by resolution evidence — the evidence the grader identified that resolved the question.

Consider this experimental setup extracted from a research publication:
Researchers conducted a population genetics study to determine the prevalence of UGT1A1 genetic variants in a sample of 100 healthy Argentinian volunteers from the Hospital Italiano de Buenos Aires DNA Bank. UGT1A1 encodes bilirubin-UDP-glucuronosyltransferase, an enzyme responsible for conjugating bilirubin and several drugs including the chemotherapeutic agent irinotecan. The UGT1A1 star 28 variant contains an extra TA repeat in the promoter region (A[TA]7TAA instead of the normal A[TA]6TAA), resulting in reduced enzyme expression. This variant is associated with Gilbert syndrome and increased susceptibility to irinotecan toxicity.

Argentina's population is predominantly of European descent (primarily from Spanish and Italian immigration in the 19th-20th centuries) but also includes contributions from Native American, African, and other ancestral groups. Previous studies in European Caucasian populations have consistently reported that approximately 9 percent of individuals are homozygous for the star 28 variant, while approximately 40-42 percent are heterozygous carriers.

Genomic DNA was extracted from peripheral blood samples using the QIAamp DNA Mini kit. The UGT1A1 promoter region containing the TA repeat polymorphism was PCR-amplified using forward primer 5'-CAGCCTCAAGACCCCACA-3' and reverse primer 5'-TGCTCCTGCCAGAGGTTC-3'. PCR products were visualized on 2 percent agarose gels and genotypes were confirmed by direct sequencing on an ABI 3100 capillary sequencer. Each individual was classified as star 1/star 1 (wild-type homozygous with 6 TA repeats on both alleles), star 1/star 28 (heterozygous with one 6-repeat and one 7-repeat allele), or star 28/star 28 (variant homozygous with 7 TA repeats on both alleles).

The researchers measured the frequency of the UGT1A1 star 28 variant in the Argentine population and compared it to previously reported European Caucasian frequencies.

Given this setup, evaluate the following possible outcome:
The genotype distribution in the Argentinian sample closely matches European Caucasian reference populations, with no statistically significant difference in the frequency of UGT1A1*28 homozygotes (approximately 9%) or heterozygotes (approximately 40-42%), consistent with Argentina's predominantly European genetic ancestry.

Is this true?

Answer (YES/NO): NO